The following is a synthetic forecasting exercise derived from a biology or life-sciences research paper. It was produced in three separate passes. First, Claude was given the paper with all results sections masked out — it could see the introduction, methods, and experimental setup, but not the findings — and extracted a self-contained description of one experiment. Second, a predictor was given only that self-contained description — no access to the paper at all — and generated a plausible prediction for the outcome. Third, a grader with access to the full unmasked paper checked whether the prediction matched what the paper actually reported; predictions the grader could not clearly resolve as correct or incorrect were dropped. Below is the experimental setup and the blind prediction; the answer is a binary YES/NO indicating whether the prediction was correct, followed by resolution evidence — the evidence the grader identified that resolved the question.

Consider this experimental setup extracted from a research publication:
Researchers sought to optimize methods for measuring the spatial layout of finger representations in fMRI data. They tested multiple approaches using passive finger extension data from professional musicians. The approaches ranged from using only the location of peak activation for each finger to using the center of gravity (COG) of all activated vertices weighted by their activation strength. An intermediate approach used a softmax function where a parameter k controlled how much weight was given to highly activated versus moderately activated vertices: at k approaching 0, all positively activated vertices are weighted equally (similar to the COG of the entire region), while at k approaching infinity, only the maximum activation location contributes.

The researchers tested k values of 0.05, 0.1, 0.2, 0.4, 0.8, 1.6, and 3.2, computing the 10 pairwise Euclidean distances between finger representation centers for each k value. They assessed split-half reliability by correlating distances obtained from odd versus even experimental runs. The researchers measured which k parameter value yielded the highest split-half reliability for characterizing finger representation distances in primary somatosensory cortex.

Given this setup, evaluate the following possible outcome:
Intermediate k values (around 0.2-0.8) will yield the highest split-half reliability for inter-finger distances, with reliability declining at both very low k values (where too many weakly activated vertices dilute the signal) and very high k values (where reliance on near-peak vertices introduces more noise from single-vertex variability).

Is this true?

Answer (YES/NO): YES